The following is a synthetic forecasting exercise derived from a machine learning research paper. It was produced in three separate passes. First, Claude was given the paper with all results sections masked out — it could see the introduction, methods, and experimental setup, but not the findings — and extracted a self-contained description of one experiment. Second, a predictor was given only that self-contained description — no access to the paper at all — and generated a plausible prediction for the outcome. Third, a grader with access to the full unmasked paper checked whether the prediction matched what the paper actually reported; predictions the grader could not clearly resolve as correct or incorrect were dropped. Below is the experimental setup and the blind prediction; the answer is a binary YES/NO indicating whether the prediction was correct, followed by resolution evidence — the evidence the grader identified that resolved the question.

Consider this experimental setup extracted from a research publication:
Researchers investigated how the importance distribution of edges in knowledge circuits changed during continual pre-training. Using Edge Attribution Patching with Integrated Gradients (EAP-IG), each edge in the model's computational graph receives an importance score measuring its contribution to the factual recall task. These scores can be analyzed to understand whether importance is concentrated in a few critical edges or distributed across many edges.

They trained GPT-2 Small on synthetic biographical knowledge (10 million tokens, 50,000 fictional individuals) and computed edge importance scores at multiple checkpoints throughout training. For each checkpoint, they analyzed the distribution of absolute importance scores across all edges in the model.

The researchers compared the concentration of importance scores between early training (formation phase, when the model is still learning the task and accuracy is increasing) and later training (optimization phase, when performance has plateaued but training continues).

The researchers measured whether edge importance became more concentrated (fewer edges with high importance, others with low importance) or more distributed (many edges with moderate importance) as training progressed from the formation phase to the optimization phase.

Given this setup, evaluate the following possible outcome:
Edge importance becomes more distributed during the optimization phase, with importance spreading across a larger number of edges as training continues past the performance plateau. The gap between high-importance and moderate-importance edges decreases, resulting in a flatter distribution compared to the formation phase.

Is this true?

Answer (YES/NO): NO